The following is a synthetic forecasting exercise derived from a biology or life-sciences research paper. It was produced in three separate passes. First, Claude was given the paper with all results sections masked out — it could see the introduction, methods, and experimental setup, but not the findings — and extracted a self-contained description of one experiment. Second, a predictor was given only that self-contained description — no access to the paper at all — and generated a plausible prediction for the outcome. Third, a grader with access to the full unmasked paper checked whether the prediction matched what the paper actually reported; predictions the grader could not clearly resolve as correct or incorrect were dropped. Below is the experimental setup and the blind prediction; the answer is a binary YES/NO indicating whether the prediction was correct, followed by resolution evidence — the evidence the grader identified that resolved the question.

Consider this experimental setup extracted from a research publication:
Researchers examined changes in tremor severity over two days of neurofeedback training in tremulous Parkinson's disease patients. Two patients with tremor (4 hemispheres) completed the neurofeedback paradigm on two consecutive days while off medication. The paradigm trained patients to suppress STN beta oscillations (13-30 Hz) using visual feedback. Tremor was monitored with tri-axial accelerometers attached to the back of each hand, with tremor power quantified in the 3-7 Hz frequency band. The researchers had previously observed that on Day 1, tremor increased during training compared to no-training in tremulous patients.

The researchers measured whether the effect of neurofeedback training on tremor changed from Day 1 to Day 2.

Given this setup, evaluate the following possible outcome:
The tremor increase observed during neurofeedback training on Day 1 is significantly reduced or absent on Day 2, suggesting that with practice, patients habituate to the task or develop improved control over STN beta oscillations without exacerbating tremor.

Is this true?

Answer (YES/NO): NO